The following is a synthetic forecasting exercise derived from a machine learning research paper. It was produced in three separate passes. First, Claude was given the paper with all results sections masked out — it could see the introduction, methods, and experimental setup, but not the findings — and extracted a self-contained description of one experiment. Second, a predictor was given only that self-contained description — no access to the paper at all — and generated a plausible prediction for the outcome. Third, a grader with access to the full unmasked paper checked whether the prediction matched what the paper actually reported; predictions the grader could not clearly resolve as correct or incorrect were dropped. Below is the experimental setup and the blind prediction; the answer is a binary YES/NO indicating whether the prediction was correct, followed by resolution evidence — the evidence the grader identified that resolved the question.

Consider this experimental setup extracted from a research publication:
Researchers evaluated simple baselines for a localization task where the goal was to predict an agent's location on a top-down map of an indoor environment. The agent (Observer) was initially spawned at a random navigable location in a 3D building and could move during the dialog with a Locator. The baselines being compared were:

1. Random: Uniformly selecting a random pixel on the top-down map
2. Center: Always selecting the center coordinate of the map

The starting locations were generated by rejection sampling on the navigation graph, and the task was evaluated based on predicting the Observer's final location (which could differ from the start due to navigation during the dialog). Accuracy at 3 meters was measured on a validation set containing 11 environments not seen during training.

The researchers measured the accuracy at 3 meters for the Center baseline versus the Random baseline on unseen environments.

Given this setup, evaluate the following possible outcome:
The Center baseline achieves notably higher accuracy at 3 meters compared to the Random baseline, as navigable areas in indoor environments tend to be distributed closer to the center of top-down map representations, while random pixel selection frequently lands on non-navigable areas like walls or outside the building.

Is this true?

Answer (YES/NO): YES